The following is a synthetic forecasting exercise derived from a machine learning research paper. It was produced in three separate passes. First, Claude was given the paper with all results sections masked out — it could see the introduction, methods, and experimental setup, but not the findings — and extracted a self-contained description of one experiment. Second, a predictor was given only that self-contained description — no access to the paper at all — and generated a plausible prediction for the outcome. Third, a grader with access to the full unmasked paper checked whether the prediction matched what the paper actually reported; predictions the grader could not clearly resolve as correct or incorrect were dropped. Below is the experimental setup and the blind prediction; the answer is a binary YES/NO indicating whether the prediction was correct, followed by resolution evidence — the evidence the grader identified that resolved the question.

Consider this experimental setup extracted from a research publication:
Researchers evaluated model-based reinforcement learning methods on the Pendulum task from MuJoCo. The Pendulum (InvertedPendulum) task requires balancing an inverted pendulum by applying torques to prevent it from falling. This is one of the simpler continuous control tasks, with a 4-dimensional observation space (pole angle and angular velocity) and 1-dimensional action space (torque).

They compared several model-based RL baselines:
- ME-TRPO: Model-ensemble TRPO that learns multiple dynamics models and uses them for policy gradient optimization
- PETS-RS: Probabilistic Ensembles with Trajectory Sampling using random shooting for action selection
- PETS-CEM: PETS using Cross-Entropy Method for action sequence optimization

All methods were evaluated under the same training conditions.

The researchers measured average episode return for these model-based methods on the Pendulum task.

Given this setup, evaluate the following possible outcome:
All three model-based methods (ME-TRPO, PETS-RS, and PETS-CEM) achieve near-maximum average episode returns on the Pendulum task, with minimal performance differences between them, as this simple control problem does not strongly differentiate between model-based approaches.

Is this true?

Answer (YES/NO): YES